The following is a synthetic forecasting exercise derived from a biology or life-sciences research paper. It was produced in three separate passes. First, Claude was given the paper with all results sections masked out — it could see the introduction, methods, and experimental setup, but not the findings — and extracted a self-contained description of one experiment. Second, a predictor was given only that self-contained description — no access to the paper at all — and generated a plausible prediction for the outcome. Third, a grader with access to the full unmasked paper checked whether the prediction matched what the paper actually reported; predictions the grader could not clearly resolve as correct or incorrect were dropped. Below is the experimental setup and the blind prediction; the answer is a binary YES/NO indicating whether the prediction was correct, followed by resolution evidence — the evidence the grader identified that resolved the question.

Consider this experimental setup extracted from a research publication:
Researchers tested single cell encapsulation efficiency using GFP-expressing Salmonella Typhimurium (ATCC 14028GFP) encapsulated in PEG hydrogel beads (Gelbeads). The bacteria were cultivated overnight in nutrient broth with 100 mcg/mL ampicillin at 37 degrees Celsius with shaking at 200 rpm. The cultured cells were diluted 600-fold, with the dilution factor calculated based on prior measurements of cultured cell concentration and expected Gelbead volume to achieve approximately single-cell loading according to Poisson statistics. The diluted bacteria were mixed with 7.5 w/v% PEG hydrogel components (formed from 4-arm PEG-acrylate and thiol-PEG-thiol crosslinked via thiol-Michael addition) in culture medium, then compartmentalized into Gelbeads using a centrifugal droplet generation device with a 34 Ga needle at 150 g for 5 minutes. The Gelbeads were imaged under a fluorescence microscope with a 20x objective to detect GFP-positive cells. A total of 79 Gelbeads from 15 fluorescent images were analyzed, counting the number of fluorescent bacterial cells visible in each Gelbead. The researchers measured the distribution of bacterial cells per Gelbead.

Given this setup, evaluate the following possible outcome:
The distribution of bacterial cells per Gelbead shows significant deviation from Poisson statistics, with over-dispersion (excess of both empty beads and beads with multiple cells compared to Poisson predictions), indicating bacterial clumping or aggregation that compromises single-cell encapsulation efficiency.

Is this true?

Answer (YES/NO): NO